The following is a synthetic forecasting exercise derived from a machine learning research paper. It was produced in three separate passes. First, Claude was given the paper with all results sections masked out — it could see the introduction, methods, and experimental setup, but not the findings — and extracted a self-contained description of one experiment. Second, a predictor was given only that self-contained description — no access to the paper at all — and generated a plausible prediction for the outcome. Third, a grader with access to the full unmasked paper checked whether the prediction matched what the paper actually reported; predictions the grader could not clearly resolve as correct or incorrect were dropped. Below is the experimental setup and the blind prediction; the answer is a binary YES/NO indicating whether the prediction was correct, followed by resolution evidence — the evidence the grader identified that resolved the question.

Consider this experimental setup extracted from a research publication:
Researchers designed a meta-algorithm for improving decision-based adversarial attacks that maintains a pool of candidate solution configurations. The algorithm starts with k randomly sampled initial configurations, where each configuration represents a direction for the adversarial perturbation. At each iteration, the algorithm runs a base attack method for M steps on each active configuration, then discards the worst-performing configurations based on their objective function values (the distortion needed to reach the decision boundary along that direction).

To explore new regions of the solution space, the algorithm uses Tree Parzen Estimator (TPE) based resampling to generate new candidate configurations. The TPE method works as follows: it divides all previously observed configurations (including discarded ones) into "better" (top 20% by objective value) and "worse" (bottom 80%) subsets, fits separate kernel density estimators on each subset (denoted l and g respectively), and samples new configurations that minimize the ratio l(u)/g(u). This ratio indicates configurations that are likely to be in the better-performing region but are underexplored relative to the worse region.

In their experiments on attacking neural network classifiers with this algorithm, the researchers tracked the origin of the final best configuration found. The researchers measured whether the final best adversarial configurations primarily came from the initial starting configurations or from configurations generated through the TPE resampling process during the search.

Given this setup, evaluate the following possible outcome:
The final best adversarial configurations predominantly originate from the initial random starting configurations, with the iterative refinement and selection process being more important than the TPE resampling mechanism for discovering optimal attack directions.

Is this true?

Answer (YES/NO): NO